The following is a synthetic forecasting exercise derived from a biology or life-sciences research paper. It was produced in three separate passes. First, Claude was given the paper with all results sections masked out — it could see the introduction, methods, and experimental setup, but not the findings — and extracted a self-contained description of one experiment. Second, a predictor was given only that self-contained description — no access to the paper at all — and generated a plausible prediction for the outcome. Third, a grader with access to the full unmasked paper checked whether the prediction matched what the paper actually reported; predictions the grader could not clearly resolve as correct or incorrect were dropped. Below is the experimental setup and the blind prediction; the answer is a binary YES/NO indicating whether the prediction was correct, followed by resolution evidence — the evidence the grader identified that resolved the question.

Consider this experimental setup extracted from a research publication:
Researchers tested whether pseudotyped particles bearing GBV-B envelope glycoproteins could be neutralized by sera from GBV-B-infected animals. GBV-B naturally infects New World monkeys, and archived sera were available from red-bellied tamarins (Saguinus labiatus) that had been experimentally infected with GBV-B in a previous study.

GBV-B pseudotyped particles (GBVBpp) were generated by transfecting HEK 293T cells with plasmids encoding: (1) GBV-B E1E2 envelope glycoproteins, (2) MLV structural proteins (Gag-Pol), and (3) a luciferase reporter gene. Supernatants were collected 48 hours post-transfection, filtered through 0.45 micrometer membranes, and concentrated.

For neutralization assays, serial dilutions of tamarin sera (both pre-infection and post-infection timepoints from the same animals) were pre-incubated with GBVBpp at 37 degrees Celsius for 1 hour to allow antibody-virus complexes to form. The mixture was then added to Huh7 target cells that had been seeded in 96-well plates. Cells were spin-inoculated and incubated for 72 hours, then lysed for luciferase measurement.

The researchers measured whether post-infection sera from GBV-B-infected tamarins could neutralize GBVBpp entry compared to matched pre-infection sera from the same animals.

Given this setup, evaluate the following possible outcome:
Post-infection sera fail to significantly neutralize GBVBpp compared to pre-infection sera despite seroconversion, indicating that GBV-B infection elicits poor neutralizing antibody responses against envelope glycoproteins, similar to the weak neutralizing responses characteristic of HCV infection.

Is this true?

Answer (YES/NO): NO